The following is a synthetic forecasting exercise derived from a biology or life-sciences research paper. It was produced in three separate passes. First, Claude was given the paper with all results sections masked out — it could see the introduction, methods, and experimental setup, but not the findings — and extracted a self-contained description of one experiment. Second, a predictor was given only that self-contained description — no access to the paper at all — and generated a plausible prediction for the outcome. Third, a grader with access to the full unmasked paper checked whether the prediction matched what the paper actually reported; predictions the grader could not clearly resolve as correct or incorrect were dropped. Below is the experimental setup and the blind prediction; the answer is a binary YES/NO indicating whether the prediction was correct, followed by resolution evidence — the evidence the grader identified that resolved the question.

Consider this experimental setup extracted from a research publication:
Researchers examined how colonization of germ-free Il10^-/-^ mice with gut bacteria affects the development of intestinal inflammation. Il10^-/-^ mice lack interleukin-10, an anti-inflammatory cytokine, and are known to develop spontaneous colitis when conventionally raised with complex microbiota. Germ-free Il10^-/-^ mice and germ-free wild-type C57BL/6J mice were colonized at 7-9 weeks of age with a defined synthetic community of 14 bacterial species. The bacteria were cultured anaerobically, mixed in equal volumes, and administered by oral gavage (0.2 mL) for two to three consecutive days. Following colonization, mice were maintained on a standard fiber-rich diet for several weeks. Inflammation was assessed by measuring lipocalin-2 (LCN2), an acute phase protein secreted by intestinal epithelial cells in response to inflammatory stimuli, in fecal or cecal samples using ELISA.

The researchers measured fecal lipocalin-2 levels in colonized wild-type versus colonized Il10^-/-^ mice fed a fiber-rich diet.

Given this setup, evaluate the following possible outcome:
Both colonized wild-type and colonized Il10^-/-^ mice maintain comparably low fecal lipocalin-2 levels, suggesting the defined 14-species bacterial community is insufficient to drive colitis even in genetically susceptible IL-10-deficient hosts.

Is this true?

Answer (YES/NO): NO